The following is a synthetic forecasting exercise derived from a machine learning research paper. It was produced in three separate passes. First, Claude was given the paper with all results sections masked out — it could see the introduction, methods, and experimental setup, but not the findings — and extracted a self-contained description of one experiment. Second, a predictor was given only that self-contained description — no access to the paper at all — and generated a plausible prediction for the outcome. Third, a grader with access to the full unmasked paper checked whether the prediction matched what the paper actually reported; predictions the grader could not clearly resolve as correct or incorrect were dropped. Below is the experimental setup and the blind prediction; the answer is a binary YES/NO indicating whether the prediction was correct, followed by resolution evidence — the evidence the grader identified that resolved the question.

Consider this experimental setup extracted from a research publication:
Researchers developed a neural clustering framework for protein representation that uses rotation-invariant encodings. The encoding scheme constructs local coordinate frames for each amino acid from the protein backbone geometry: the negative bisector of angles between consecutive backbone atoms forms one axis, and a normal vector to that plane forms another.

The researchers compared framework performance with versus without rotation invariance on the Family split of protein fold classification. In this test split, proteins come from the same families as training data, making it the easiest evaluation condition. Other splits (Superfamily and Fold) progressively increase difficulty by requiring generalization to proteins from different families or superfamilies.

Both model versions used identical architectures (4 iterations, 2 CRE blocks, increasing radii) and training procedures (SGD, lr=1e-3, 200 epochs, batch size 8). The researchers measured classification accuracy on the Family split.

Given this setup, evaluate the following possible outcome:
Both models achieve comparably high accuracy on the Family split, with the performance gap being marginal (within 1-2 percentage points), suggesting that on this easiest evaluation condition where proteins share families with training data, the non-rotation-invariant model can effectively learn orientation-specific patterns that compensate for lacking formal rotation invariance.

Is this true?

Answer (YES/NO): YES